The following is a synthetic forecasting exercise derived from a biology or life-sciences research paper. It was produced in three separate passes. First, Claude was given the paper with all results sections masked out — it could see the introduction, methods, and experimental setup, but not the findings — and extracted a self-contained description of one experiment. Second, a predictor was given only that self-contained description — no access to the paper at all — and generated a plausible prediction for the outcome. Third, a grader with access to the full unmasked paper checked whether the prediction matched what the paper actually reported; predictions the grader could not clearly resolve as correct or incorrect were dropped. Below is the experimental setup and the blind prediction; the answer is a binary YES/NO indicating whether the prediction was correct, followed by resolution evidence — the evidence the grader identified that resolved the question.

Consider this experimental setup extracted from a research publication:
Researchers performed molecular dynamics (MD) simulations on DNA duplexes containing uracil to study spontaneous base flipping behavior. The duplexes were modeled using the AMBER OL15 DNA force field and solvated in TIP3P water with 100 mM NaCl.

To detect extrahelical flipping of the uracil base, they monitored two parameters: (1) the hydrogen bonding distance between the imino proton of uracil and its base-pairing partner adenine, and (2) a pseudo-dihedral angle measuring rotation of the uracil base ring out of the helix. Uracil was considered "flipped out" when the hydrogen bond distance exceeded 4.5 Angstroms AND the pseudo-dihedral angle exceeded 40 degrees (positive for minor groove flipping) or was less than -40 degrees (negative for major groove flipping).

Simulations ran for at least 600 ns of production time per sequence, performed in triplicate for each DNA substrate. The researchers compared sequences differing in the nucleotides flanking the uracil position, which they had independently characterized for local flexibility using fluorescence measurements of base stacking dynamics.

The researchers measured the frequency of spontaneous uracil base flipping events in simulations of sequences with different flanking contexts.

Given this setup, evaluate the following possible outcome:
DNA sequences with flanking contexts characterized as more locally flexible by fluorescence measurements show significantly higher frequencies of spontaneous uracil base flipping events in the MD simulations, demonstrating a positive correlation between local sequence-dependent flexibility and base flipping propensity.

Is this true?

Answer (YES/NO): YES